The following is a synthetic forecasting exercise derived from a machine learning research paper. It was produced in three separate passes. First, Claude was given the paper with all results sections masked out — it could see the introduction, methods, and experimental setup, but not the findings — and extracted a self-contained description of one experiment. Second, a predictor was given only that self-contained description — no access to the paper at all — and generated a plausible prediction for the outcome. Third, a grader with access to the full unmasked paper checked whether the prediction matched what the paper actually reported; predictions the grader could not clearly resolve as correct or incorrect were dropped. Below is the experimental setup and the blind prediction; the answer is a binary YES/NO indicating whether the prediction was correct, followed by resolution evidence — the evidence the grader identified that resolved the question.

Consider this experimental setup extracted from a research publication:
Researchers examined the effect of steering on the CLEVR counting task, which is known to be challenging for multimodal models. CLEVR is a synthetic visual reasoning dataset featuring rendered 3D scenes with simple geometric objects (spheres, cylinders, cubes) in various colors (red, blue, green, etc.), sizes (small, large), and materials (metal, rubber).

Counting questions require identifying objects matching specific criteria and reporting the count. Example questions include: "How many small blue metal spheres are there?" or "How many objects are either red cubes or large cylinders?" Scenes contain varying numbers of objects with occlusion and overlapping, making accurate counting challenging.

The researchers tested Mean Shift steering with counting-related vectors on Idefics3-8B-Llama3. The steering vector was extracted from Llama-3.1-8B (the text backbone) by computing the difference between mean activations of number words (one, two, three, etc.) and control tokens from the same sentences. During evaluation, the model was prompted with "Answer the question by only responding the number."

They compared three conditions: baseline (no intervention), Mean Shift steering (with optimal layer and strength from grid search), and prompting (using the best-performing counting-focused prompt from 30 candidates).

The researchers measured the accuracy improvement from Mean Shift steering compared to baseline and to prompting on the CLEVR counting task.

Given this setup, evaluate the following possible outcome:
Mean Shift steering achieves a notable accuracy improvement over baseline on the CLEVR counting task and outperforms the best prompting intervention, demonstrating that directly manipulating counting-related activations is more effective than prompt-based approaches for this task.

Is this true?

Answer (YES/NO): YES